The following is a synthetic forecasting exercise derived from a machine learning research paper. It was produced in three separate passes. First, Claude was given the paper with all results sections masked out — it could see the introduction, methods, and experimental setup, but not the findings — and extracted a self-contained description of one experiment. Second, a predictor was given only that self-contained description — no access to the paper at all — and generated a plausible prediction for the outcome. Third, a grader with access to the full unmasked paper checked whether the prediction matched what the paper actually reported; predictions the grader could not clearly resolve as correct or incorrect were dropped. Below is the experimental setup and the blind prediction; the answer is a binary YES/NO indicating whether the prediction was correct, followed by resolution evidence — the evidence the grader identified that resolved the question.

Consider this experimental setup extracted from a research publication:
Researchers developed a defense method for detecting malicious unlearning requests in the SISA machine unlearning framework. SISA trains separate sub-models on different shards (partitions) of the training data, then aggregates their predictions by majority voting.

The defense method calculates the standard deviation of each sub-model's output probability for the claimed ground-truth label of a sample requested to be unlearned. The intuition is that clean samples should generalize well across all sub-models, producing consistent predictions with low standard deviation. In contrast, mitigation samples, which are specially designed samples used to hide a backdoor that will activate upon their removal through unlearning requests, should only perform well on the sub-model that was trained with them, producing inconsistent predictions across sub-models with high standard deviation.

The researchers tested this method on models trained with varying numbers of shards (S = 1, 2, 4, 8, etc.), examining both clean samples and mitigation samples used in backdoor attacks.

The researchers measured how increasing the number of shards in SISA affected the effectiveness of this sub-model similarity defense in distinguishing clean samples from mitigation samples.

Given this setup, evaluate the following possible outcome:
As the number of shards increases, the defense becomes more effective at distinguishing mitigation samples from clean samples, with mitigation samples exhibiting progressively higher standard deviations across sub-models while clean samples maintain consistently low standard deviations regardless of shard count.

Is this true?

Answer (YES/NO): NO